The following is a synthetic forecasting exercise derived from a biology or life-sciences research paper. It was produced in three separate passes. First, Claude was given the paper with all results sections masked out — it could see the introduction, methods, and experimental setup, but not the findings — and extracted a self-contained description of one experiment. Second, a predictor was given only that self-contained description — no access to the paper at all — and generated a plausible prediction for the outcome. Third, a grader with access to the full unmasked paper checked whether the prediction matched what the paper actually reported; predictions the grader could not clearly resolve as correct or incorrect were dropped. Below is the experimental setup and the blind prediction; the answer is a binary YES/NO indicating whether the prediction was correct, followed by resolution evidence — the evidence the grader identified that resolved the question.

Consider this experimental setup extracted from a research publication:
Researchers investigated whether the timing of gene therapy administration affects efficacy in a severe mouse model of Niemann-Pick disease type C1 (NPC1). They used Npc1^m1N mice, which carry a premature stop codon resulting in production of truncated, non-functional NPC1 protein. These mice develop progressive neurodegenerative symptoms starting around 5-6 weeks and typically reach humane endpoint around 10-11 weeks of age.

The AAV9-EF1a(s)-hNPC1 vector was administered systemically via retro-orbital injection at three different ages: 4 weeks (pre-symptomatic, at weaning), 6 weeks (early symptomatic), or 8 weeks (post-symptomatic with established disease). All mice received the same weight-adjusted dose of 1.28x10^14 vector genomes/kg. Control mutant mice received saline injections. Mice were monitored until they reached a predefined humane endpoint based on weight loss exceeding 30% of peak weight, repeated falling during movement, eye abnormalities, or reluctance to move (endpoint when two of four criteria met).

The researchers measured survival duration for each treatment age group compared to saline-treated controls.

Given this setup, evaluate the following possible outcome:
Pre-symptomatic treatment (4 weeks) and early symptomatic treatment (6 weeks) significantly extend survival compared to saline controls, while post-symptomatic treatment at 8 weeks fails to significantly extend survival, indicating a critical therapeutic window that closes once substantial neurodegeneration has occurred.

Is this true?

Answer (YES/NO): NO